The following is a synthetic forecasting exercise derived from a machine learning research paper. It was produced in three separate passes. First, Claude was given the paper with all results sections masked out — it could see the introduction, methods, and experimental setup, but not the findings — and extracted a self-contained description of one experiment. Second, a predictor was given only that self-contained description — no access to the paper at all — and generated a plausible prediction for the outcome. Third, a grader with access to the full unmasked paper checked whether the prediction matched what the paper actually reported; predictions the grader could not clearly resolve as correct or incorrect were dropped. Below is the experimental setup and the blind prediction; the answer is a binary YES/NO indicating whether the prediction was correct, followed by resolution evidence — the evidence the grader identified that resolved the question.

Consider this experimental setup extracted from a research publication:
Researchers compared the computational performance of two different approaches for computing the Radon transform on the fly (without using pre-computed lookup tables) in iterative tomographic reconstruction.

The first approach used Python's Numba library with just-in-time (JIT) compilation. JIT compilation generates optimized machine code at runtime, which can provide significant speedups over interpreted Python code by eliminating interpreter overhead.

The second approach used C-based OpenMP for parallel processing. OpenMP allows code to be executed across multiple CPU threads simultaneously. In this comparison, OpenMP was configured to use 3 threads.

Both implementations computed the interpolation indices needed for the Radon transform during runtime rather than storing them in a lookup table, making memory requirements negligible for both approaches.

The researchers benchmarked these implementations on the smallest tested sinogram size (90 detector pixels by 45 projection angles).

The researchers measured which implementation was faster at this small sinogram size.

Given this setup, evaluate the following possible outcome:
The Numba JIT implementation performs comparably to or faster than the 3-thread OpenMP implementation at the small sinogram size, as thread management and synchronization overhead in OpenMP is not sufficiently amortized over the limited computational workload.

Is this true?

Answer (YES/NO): YES